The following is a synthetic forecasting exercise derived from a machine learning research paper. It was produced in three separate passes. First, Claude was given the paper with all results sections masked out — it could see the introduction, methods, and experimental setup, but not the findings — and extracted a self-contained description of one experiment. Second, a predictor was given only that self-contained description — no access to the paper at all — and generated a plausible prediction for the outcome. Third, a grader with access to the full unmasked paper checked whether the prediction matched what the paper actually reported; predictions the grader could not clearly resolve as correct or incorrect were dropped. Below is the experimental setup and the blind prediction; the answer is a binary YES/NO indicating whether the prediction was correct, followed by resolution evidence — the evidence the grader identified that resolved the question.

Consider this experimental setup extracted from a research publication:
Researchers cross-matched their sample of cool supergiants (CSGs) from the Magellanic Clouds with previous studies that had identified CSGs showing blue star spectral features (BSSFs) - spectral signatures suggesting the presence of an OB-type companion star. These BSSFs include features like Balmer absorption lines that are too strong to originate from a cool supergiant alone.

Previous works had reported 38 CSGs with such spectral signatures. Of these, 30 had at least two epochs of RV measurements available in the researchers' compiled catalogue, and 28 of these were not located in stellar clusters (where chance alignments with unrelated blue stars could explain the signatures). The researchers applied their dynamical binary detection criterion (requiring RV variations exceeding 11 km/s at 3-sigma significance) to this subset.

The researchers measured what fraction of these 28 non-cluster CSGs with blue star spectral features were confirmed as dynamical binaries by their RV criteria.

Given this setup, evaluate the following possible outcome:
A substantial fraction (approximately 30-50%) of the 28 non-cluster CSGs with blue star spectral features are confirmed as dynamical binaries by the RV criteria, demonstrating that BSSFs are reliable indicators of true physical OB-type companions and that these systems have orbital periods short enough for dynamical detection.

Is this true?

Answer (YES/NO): NO